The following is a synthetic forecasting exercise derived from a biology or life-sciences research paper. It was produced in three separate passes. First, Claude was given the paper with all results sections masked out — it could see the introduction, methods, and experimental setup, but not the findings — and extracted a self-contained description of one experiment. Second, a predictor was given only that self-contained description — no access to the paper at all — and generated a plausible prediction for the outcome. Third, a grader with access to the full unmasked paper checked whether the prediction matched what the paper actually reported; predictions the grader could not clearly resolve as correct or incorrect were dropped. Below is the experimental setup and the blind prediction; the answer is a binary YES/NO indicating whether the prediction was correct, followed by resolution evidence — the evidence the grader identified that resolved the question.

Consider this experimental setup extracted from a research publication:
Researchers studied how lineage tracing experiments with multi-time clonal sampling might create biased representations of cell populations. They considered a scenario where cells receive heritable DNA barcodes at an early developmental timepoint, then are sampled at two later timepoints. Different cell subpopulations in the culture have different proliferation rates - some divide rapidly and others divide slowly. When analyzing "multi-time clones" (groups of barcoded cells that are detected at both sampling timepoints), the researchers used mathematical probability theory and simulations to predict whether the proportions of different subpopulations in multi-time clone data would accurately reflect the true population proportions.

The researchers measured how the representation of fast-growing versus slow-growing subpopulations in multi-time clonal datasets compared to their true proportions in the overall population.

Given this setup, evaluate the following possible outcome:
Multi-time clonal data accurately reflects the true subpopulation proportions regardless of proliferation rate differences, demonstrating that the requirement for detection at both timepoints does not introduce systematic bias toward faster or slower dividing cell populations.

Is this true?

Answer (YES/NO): NO